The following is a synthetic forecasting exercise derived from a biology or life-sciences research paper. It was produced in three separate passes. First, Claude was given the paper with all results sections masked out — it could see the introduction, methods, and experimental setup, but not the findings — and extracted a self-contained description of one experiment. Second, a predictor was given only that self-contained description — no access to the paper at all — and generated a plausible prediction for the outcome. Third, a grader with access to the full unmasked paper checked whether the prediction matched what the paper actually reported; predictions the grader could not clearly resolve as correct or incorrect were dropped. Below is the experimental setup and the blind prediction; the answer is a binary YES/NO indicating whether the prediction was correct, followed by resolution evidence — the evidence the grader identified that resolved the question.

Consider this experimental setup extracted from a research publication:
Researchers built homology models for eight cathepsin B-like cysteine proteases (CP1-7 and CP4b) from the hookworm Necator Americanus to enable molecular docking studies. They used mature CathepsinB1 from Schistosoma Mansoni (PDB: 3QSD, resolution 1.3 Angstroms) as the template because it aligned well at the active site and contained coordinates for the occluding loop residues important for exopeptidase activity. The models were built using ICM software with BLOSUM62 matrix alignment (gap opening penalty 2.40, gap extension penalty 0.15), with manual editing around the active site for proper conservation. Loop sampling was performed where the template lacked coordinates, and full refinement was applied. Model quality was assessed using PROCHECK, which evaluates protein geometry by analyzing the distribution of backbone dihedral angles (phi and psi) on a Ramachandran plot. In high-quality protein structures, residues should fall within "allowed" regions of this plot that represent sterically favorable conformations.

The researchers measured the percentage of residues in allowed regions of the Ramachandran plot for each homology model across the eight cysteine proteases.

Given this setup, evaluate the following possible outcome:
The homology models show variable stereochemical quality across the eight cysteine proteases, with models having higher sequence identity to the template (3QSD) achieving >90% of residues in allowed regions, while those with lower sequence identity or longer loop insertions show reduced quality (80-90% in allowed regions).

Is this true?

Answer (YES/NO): NO